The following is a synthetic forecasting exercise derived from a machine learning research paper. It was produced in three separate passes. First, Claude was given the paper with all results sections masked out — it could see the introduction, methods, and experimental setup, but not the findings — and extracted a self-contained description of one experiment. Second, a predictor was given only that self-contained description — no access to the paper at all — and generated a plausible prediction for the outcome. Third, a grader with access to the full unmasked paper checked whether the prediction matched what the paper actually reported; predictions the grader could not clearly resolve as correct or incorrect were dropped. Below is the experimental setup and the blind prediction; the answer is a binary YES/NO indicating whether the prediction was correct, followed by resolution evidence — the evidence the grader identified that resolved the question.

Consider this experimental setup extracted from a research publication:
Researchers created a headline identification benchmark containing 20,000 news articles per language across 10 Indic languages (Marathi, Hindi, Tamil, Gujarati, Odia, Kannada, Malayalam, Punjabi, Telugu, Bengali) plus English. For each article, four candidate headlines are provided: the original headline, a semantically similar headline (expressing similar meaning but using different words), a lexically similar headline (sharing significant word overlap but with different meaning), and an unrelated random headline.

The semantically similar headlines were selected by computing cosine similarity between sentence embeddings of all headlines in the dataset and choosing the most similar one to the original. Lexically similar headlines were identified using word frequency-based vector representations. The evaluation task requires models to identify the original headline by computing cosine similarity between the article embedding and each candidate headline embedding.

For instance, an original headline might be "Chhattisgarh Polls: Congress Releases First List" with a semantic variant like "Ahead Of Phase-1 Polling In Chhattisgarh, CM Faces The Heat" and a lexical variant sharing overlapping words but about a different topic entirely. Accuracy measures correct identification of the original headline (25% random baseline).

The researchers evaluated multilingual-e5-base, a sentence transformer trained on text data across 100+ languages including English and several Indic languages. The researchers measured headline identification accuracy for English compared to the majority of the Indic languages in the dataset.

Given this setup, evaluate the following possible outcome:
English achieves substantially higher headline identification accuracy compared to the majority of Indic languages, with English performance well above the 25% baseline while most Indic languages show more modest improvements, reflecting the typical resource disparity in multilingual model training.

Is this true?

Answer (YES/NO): NO